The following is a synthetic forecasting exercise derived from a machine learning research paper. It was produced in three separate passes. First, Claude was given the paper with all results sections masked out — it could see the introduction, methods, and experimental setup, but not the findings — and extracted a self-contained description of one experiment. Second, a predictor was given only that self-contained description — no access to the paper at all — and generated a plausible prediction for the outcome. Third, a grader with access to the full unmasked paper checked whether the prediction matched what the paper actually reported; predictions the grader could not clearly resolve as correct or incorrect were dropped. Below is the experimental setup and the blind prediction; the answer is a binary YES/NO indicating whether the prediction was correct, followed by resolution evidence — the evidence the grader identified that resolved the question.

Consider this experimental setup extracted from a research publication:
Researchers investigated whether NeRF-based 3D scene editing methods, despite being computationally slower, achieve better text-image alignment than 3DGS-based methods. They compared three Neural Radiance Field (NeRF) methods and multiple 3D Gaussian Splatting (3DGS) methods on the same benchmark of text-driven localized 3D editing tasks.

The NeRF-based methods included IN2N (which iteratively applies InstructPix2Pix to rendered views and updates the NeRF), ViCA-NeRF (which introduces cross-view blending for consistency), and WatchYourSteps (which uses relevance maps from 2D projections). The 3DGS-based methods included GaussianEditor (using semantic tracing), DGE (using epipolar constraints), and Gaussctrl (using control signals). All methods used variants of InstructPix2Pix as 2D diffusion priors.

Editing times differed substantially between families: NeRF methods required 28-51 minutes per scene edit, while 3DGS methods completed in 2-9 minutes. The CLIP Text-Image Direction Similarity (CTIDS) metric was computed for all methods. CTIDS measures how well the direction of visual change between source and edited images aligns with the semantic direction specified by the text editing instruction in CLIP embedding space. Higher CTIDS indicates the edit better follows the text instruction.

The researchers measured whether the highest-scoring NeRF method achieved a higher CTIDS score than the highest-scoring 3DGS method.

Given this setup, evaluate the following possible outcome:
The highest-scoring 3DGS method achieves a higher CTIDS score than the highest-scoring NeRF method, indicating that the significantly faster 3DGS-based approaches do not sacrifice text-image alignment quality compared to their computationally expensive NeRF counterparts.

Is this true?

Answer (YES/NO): NO